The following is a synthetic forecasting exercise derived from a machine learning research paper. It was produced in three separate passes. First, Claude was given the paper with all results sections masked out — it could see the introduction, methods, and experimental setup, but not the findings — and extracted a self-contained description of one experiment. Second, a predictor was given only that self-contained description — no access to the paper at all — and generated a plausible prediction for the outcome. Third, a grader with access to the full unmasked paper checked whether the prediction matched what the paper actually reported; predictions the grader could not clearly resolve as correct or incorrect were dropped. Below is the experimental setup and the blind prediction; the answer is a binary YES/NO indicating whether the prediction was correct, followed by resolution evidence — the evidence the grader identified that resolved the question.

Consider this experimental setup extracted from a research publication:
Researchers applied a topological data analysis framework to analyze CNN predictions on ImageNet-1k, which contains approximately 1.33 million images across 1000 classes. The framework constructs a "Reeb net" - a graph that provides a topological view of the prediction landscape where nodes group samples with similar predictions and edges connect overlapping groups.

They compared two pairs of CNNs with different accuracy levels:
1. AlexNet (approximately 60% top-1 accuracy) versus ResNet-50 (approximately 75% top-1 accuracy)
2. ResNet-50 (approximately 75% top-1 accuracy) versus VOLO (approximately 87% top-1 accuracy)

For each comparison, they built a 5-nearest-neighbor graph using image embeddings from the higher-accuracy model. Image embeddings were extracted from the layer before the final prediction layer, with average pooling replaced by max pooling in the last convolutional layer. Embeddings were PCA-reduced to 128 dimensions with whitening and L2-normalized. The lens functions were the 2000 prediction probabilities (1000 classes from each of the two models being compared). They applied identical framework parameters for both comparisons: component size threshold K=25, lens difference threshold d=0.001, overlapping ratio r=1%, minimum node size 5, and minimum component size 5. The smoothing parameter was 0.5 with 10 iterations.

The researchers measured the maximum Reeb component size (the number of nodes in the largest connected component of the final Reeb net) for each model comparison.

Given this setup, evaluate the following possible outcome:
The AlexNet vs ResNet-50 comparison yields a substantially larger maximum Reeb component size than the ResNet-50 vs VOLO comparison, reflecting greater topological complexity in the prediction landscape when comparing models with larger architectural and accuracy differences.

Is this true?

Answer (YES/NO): YES